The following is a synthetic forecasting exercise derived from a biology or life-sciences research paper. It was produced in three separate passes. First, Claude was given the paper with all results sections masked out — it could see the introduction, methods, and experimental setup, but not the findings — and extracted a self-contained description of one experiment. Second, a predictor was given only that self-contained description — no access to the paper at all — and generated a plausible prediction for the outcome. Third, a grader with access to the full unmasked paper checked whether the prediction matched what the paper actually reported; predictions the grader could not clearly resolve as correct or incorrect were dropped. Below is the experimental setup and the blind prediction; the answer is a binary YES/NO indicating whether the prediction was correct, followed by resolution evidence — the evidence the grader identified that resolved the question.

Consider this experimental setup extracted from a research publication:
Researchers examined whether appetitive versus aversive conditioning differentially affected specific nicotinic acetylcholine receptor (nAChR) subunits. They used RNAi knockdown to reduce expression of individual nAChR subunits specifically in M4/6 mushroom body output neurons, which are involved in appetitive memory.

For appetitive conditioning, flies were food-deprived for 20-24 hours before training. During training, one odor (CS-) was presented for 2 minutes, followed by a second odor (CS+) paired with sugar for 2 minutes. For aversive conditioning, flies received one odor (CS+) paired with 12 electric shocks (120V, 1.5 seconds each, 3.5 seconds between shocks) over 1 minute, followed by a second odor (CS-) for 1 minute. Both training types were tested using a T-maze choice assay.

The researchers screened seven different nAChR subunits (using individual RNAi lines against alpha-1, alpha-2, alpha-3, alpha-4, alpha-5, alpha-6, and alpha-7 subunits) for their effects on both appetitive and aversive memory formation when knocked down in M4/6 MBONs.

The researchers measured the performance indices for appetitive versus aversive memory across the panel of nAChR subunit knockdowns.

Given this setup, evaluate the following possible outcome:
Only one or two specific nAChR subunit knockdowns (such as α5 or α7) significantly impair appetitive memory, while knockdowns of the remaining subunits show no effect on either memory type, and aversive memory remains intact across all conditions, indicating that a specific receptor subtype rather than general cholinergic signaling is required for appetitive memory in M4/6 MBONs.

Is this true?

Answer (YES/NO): NO